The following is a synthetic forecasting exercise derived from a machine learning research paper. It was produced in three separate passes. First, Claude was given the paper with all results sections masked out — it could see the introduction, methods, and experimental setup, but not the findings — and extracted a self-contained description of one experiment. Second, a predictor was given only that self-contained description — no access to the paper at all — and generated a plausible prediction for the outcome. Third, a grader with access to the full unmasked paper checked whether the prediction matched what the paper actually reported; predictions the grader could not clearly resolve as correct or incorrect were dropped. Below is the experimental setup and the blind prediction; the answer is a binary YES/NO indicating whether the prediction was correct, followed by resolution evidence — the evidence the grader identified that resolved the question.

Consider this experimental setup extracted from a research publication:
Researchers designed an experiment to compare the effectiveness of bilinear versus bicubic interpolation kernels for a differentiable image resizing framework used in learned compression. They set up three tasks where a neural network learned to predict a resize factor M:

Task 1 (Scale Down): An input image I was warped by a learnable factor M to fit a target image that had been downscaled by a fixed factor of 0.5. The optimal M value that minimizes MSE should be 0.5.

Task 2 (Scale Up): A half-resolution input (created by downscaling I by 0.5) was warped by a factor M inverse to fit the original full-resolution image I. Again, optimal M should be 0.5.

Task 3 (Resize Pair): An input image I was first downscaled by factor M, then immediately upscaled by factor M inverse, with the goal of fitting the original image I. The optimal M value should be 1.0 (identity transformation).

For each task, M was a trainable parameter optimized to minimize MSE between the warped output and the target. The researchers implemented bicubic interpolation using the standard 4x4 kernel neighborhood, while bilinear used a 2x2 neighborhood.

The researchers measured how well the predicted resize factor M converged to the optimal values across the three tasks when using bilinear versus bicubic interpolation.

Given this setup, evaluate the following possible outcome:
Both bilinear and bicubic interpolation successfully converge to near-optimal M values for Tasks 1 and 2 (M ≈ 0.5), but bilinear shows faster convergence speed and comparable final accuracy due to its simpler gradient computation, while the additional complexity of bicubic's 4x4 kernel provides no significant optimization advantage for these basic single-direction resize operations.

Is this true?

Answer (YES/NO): NO